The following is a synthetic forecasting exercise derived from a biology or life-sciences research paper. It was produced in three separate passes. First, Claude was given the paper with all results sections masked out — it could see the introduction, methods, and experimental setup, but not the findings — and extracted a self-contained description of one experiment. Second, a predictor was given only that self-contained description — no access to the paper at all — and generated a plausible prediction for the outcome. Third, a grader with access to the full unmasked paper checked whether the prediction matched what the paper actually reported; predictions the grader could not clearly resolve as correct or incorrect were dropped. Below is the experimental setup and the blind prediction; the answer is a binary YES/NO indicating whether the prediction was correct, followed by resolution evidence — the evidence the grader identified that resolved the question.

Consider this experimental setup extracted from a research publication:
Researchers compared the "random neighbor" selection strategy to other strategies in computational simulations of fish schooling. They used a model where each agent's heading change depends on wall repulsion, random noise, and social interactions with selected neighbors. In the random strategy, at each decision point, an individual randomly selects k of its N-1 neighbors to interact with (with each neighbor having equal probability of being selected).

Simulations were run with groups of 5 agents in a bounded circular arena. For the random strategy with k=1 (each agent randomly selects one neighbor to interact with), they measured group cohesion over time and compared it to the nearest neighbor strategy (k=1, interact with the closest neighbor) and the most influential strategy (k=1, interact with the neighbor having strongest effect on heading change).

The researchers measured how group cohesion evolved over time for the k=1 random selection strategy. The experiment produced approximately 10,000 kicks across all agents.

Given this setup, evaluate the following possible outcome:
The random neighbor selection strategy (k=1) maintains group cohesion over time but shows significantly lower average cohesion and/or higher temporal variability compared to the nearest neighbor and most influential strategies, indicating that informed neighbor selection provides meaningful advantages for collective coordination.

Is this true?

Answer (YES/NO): NO